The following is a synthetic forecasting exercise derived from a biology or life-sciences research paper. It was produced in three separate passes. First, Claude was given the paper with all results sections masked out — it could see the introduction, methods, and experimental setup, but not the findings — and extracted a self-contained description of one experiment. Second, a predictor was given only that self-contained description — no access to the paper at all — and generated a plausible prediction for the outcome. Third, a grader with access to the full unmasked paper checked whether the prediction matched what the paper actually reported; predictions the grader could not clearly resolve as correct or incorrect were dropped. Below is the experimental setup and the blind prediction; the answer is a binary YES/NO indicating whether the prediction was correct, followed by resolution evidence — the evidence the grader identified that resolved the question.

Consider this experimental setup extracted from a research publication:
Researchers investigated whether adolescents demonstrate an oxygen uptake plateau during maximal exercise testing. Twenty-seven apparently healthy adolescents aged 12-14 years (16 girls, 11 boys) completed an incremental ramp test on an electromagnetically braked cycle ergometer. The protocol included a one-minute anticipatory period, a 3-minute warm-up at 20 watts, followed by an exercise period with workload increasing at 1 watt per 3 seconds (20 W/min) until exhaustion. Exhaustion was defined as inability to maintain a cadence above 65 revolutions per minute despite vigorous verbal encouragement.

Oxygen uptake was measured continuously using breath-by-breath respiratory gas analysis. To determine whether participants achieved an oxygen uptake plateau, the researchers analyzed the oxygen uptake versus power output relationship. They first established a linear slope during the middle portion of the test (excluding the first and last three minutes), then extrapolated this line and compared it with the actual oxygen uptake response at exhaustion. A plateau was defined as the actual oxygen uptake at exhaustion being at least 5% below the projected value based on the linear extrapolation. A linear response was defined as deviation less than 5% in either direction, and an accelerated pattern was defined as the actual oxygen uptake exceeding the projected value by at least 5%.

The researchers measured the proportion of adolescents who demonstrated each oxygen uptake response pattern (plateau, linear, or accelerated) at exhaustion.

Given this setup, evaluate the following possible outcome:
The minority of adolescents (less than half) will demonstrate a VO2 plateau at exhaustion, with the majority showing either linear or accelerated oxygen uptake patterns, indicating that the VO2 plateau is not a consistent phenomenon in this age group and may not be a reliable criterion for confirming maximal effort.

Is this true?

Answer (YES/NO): YES